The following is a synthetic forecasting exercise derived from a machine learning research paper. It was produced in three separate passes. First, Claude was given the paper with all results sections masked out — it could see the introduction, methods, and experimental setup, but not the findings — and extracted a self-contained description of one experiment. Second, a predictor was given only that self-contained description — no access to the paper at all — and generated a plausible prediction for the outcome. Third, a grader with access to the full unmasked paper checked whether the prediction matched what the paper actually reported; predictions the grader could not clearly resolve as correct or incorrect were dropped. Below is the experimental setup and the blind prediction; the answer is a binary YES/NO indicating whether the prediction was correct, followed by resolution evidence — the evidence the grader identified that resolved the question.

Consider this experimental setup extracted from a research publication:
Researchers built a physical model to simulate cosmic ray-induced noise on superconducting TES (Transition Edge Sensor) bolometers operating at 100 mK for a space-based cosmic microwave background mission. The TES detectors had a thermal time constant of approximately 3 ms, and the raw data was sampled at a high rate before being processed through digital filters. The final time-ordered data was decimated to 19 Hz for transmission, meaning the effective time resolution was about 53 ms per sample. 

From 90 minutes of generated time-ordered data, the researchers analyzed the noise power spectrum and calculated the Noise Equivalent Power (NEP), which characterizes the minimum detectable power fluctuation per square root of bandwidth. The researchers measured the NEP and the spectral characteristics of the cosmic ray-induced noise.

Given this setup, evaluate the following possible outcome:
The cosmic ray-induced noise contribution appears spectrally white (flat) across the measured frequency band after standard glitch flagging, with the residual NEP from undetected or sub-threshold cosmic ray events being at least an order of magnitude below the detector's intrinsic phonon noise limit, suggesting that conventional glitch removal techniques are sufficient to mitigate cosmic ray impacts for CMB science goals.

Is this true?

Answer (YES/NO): NO